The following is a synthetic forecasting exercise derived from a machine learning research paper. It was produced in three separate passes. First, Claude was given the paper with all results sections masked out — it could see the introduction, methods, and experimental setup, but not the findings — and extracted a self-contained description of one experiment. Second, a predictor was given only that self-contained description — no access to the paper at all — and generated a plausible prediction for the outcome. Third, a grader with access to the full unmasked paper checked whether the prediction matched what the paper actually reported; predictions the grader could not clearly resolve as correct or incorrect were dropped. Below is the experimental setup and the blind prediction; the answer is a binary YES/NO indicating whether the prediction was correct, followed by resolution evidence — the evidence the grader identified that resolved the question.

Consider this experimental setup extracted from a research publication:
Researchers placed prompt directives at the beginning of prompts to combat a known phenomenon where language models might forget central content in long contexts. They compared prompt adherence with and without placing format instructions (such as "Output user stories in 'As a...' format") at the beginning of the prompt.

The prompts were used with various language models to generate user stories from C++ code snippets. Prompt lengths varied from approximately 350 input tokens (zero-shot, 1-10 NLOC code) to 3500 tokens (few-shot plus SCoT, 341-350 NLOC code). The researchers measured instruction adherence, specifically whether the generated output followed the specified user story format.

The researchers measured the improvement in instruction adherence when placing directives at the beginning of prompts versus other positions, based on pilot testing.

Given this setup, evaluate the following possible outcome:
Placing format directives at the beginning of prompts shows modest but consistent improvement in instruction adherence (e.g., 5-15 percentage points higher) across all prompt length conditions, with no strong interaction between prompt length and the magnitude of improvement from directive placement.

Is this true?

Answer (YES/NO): NO